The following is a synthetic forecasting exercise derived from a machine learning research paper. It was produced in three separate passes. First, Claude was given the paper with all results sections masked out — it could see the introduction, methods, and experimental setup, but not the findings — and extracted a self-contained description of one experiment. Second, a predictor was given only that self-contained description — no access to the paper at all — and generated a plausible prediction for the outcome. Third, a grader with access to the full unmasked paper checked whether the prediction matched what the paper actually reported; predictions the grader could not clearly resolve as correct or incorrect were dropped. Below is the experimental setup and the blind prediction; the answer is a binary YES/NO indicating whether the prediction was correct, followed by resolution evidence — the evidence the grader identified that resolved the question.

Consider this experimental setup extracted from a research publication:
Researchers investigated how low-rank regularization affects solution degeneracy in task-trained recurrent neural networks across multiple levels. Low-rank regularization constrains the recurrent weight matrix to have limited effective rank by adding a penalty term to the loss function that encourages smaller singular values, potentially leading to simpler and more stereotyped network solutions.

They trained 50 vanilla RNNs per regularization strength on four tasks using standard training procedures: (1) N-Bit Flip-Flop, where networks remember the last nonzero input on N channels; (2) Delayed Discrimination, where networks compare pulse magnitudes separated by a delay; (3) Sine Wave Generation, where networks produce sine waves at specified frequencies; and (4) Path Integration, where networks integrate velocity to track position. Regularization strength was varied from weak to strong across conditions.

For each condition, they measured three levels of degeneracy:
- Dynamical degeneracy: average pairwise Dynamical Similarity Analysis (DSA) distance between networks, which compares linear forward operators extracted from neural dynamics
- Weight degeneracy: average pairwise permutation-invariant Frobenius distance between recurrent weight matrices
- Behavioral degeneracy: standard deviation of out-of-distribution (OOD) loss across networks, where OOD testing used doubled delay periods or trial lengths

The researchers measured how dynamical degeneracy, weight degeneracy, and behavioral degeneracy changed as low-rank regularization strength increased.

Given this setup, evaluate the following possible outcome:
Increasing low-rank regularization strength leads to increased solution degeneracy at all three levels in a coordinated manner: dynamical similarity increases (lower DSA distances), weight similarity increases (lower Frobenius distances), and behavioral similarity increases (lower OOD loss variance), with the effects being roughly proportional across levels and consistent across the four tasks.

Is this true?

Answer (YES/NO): NO